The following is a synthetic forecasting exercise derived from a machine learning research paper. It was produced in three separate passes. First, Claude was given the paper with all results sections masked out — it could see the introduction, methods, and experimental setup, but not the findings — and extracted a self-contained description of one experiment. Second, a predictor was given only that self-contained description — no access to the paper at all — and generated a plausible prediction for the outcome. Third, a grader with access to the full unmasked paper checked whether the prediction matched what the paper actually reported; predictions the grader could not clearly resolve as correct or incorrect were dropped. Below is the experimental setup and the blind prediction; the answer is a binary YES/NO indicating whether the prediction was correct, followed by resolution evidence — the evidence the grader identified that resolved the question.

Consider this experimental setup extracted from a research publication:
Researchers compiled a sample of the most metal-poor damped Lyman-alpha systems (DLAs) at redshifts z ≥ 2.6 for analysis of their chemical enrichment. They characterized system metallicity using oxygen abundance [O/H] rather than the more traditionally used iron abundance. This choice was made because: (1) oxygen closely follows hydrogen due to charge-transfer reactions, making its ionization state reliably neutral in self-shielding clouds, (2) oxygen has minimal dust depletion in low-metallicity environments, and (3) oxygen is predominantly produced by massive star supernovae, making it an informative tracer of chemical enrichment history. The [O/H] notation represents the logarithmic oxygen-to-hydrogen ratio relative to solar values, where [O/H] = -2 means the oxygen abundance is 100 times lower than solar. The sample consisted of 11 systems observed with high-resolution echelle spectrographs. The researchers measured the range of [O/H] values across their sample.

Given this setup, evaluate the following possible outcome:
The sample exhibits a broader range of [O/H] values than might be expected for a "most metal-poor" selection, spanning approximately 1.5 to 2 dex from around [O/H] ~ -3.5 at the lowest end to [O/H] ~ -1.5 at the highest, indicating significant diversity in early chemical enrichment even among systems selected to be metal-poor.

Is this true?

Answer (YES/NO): NO